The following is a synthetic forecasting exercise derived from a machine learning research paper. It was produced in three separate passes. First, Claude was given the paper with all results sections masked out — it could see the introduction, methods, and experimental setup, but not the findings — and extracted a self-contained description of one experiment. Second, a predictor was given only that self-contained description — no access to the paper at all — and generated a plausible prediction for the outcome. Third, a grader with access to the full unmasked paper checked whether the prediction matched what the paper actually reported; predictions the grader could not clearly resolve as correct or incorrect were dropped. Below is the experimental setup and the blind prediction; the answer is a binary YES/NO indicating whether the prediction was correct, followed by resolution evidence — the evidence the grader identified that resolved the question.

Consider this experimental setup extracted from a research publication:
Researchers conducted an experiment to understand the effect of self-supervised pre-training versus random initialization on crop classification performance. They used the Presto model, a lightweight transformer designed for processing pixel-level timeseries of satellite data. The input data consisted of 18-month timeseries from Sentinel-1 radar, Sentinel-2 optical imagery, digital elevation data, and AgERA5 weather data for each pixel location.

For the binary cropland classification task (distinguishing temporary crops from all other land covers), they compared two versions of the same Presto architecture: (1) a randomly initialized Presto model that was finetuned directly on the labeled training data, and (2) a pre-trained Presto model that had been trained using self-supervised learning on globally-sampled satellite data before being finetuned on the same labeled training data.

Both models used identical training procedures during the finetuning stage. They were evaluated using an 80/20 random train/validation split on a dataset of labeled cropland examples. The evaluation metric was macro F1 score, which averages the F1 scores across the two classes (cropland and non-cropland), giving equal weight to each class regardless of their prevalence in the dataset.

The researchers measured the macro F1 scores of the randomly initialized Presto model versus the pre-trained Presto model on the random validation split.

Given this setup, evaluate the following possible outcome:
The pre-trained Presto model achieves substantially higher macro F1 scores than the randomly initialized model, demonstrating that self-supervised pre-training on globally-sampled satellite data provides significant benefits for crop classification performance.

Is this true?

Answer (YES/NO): YES